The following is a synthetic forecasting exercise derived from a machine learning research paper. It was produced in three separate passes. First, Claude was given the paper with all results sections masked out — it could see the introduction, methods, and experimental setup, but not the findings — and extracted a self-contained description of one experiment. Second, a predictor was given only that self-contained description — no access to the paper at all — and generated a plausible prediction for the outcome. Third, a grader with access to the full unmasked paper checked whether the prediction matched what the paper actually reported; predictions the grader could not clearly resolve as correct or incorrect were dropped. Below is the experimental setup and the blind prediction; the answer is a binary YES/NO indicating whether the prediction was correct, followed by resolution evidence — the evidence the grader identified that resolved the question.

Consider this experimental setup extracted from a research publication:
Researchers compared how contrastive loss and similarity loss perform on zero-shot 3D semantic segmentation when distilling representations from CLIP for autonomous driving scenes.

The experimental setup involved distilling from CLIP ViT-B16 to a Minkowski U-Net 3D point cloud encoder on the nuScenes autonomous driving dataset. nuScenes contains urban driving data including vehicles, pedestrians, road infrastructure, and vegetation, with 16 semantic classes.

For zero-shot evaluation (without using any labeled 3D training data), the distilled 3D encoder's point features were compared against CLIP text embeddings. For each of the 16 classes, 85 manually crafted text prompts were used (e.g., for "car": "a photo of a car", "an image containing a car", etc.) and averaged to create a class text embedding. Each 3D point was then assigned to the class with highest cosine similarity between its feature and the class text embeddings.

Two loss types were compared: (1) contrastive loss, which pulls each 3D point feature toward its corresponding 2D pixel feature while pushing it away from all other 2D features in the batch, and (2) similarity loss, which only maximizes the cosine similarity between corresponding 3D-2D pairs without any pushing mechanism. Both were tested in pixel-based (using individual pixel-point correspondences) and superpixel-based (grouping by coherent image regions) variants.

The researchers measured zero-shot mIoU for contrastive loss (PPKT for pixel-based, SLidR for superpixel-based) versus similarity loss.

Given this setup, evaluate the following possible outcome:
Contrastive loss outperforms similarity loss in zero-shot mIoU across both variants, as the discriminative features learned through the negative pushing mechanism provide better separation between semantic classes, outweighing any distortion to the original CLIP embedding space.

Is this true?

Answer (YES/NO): NO